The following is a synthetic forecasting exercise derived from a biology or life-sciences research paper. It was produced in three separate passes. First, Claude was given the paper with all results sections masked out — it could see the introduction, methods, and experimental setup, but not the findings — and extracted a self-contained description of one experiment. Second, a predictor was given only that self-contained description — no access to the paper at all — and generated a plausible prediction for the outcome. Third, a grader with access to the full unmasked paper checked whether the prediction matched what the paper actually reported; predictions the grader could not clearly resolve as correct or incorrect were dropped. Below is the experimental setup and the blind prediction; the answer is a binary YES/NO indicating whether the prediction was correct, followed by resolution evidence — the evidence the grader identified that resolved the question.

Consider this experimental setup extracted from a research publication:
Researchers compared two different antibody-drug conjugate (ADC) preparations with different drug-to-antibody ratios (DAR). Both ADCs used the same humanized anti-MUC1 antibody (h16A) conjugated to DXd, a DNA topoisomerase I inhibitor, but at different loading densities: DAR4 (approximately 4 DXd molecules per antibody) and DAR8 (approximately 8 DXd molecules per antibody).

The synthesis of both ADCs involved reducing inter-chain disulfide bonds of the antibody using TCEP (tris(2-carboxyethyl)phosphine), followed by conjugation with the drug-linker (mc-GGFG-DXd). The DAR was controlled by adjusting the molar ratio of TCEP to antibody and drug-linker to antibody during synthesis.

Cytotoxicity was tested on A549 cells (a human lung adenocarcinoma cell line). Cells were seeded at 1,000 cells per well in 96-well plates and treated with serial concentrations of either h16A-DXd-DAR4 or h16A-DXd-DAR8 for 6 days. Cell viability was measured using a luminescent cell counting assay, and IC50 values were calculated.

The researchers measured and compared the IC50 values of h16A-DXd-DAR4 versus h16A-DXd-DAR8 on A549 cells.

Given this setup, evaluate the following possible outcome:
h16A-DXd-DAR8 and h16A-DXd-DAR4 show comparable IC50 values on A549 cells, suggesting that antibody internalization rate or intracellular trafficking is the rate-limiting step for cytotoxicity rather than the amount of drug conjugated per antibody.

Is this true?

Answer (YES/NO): NO